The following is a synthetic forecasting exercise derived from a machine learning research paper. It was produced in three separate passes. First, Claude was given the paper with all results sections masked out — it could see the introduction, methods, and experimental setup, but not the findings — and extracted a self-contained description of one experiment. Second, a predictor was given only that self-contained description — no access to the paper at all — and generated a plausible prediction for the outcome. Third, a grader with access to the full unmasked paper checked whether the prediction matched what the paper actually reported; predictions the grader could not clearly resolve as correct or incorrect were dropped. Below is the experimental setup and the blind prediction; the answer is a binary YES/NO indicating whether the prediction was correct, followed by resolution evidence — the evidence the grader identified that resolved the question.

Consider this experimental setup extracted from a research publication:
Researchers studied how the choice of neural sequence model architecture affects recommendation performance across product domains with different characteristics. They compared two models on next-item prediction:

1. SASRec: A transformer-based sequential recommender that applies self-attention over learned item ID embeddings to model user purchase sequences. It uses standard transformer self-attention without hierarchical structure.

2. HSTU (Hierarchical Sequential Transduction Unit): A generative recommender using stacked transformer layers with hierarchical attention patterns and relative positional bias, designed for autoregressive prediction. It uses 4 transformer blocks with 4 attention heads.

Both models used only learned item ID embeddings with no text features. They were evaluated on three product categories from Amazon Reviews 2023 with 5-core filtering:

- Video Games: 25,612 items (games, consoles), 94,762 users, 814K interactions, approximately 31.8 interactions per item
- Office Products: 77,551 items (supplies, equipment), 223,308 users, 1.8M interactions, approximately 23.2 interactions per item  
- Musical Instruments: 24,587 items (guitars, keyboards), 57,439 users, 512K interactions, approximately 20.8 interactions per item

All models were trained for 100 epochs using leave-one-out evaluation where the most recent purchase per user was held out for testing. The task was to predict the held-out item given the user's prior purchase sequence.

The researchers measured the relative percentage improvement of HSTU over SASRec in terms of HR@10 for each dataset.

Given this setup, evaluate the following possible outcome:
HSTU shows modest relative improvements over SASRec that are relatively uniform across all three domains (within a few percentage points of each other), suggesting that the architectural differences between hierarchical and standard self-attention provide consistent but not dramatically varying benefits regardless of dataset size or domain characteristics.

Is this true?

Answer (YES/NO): NO